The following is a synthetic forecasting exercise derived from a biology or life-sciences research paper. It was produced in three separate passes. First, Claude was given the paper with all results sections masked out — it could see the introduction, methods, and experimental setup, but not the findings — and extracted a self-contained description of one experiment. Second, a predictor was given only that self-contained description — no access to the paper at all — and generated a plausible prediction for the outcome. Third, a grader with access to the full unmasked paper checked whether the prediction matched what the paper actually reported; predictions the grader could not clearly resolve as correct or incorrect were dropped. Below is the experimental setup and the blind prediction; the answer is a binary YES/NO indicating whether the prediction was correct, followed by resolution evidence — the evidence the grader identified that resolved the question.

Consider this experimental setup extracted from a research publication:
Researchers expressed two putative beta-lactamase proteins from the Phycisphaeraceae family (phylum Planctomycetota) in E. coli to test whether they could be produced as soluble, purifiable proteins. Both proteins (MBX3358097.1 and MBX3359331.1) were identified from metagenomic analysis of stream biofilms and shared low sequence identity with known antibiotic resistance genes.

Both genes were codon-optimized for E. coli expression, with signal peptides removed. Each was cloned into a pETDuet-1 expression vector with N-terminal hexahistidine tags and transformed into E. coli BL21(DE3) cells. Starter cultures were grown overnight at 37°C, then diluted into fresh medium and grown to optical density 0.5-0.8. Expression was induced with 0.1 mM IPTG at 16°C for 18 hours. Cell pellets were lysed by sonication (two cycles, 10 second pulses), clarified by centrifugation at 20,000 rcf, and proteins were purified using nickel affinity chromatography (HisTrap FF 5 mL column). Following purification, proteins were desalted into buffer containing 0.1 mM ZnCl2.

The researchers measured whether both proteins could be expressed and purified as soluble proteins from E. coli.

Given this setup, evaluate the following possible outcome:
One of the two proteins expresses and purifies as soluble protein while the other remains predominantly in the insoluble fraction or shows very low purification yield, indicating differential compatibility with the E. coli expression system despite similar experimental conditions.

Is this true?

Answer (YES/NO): NO